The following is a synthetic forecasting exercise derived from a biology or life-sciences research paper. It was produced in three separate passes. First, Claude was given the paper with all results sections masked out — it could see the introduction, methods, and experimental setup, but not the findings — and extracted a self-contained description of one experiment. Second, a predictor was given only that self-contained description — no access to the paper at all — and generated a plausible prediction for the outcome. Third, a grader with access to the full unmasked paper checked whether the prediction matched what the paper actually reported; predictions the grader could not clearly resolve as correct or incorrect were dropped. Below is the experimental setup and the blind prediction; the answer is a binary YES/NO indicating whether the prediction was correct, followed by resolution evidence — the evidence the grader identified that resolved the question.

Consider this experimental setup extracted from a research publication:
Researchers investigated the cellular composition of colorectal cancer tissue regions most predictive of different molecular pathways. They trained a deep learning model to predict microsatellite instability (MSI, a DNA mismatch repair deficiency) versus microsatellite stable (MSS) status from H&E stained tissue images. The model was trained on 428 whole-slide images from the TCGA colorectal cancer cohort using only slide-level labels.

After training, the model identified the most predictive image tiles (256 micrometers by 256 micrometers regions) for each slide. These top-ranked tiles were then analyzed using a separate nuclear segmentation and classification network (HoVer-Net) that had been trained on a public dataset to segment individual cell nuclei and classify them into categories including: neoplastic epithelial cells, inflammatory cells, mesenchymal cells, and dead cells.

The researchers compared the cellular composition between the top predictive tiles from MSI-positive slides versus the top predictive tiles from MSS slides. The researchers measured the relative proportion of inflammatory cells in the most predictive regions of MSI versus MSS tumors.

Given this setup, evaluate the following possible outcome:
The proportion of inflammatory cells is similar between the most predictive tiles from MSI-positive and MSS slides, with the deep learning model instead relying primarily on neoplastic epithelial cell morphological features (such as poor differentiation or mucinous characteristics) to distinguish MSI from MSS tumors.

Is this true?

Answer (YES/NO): NO